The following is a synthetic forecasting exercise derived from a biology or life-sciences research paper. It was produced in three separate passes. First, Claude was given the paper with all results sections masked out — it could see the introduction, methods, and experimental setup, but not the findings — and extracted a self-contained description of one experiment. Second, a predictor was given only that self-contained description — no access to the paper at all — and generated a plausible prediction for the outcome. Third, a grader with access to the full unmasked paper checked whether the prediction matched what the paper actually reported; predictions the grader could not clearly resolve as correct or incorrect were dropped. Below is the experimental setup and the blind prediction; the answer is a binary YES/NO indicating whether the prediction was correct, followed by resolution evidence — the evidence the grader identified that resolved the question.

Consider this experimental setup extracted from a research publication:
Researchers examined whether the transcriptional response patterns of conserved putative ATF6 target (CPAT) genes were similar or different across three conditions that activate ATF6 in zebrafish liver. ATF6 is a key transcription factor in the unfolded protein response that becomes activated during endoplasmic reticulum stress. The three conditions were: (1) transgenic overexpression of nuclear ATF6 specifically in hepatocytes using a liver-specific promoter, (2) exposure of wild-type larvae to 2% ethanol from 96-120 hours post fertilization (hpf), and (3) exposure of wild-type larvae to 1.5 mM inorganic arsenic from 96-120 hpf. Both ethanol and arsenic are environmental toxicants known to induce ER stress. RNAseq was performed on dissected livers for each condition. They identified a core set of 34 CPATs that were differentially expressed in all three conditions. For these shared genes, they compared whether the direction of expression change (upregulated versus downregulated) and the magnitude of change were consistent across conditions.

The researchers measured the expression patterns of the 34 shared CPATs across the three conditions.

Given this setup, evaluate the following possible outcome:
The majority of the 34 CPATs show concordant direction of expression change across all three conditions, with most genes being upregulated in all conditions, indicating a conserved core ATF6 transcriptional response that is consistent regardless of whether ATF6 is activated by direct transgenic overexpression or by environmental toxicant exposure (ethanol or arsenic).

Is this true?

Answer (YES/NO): NO